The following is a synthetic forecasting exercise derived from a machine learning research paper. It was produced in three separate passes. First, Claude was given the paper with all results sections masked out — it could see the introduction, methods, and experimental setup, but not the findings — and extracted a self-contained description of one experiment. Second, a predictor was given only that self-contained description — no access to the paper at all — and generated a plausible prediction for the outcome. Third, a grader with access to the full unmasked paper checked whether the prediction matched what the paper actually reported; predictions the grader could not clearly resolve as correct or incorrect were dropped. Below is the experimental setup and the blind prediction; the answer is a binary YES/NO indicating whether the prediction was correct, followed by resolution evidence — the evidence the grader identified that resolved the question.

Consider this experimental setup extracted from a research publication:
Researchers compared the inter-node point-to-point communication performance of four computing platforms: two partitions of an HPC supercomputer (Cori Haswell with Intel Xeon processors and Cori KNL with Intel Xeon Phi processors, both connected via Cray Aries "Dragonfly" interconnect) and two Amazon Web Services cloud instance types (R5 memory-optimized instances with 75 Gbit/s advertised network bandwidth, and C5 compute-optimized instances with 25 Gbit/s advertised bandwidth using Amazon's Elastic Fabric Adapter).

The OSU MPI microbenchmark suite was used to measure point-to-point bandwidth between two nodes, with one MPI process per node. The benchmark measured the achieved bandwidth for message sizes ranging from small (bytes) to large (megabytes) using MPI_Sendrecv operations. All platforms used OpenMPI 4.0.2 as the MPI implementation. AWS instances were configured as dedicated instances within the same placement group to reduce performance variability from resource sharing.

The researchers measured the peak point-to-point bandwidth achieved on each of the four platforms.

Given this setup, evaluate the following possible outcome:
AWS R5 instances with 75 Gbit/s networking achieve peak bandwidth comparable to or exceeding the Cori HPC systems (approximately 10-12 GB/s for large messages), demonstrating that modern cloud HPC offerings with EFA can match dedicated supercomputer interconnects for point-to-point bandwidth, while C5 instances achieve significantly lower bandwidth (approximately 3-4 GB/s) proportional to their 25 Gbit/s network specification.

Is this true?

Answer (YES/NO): NO